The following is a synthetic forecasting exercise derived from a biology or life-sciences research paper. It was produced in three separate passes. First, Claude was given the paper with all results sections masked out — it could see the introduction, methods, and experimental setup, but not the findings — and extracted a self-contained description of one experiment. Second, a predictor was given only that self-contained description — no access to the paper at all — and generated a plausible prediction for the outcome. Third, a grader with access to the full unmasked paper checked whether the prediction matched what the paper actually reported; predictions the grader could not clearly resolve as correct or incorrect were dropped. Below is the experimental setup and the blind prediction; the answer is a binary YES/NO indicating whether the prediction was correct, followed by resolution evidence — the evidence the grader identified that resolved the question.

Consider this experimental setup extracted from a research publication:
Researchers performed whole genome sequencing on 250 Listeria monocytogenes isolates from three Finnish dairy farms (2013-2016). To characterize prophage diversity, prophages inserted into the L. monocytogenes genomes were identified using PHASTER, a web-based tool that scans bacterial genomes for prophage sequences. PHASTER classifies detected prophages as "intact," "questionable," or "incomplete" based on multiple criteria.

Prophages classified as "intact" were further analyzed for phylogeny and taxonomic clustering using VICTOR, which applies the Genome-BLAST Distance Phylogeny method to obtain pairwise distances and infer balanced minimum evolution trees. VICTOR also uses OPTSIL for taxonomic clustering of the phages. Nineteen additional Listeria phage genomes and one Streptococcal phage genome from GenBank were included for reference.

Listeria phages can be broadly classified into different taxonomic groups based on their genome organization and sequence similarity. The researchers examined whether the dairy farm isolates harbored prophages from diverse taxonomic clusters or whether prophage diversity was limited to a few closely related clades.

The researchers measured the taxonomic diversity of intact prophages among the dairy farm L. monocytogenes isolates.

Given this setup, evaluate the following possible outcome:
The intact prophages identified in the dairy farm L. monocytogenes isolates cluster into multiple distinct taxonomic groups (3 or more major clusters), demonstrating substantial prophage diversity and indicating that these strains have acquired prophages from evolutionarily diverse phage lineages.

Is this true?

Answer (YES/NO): YES